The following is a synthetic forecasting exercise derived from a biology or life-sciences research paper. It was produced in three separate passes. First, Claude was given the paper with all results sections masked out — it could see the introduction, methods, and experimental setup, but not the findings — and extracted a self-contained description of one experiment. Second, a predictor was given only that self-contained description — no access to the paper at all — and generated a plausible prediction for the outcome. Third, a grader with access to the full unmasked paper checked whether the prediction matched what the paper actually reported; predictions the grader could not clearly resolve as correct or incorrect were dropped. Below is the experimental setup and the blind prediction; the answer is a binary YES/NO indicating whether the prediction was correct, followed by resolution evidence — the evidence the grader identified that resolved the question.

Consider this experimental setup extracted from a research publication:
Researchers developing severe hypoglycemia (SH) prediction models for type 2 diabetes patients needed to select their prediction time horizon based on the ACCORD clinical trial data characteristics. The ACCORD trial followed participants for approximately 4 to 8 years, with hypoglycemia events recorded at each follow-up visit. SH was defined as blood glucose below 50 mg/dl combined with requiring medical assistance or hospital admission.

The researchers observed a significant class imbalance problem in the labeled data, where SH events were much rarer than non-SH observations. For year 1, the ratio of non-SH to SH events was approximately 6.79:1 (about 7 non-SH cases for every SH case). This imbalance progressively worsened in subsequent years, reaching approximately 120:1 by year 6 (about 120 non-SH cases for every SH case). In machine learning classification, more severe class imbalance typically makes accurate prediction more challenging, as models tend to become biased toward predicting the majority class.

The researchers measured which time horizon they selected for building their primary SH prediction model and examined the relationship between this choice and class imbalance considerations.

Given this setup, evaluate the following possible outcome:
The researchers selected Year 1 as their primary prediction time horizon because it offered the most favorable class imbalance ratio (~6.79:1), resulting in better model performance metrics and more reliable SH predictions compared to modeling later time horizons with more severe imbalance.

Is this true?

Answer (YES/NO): NO